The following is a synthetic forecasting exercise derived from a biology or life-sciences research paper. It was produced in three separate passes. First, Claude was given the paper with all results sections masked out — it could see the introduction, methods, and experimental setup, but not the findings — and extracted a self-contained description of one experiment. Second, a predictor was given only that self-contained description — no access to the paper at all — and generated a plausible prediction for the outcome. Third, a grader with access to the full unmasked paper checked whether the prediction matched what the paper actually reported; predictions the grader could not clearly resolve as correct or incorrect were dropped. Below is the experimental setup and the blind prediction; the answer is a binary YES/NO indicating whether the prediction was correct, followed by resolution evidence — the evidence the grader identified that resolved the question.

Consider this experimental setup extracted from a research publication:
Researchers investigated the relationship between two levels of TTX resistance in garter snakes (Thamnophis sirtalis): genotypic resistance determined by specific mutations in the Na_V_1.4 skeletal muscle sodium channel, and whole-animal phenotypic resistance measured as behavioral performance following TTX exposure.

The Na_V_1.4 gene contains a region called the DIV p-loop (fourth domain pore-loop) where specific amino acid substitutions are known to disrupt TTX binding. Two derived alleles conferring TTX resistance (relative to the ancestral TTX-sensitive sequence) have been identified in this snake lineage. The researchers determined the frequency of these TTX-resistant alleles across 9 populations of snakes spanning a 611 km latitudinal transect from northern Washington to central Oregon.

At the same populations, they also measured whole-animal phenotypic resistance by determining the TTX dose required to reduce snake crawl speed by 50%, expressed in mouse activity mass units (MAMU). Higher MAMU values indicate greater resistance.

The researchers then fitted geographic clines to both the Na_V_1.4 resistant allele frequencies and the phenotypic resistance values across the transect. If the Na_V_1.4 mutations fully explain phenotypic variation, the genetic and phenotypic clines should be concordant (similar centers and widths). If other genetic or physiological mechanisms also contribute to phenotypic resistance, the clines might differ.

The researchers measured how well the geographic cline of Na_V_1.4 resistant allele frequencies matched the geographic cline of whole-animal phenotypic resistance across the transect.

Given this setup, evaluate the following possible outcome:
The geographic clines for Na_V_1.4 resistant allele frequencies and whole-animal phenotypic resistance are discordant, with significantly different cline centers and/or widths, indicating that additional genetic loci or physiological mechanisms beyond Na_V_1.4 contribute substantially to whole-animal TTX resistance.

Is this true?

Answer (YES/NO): NO